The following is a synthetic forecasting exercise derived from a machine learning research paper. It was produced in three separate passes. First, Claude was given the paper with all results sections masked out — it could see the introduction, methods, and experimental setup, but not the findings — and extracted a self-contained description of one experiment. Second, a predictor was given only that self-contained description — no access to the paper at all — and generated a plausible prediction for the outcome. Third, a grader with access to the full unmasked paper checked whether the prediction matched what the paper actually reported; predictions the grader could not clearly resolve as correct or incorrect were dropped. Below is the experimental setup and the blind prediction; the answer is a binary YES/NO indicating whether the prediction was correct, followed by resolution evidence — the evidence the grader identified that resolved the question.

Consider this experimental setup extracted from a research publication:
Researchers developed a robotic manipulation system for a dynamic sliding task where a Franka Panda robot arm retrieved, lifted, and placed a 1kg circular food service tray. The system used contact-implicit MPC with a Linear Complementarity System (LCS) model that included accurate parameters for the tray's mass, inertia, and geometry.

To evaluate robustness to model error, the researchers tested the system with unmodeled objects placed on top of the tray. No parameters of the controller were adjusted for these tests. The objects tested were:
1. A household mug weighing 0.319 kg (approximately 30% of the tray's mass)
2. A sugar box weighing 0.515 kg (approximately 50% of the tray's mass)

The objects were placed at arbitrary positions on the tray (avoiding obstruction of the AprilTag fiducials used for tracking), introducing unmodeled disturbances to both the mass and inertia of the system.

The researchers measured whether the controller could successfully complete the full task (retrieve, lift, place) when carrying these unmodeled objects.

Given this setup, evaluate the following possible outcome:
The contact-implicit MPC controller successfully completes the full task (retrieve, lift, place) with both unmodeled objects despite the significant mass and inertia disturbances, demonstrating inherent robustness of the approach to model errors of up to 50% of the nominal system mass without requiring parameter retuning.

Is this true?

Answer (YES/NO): YES